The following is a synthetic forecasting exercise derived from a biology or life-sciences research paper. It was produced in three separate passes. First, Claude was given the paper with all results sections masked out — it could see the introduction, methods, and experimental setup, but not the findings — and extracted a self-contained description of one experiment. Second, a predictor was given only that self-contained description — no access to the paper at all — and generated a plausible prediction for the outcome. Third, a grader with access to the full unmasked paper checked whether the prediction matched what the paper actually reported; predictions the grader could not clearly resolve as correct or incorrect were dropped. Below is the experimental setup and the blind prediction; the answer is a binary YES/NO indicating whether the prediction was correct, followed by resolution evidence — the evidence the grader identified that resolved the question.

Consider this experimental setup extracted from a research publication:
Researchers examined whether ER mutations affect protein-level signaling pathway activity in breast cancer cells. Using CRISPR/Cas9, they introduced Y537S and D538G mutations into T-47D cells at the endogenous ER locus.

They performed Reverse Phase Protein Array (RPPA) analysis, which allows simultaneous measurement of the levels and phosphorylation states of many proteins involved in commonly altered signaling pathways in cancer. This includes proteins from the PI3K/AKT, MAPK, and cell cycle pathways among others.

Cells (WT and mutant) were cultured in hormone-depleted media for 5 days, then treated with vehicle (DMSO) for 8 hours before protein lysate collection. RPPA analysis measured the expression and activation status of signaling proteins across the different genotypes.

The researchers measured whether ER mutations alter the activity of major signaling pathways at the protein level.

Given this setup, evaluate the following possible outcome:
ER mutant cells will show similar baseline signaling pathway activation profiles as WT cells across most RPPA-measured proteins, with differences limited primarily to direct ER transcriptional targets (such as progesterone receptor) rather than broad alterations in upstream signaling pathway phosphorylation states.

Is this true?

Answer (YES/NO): NO